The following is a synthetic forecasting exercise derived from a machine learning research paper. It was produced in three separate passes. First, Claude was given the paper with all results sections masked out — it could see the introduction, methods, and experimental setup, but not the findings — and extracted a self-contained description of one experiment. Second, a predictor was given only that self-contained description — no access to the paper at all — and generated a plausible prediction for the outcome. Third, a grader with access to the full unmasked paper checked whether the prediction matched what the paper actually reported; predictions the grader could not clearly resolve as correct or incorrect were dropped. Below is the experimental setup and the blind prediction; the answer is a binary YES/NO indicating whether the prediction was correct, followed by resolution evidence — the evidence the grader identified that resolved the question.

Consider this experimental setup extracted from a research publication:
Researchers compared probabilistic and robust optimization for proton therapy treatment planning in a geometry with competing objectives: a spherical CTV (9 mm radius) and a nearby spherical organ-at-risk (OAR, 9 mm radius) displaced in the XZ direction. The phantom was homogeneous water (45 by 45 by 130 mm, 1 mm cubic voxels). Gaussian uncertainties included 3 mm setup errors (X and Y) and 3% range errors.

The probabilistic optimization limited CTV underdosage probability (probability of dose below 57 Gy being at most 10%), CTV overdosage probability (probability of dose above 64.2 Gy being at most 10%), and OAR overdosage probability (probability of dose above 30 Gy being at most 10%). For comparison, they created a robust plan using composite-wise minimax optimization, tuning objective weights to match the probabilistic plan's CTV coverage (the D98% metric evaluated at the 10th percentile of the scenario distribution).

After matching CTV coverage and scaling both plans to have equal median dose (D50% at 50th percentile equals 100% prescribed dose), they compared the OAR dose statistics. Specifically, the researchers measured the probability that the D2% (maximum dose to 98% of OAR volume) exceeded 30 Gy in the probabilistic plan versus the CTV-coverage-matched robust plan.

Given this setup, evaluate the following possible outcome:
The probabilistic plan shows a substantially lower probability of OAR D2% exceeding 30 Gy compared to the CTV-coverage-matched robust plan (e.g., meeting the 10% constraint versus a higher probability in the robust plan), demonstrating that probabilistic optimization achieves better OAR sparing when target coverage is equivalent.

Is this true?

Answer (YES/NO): YES